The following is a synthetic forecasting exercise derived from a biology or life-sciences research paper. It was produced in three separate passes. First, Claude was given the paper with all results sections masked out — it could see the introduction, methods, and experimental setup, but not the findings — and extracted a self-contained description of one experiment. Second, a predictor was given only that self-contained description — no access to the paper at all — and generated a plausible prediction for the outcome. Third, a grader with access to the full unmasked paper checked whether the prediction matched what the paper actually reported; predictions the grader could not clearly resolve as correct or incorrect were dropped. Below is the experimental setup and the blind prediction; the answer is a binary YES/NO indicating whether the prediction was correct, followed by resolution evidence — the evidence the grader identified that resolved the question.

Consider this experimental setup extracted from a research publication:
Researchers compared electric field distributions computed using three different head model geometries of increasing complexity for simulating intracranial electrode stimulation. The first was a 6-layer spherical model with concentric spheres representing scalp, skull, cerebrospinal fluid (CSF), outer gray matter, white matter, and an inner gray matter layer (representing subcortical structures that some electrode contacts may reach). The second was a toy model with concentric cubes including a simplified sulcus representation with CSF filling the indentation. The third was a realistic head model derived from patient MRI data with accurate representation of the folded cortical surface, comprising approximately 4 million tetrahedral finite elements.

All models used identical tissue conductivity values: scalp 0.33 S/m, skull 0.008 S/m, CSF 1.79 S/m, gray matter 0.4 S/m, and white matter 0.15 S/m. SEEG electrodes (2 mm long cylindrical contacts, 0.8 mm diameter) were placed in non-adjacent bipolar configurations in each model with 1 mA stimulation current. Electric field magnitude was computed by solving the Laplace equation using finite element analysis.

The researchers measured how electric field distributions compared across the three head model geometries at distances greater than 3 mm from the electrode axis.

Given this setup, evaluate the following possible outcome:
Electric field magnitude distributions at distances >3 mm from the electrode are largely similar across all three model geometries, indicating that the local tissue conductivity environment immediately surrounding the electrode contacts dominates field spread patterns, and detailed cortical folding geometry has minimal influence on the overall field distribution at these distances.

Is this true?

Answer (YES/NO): NO